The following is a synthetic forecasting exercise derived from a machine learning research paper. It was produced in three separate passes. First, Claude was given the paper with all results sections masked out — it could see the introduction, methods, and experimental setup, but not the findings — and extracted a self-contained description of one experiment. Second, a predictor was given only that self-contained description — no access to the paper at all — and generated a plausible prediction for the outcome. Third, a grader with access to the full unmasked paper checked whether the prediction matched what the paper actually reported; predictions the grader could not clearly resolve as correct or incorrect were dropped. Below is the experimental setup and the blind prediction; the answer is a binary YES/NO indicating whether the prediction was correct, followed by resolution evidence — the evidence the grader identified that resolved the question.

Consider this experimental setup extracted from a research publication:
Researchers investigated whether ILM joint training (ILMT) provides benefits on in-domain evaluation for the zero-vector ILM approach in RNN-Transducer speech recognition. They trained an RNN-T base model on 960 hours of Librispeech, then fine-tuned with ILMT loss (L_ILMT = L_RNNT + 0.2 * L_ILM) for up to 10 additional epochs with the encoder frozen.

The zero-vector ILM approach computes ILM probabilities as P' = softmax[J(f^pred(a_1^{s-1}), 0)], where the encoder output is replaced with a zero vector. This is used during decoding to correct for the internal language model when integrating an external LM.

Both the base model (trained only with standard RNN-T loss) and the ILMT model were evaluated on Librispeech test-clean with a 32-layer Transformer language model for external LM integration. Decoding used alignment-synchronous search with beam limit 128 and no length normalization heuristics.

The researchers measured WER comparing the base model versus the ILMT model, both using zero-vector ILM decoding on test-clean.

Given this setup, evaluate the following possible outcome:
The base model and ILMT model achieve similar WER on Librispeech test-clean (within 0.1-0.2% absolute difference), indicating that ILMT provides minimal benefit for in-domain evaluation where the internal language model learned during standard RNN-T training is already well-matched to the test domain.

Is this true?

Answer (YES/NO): YES